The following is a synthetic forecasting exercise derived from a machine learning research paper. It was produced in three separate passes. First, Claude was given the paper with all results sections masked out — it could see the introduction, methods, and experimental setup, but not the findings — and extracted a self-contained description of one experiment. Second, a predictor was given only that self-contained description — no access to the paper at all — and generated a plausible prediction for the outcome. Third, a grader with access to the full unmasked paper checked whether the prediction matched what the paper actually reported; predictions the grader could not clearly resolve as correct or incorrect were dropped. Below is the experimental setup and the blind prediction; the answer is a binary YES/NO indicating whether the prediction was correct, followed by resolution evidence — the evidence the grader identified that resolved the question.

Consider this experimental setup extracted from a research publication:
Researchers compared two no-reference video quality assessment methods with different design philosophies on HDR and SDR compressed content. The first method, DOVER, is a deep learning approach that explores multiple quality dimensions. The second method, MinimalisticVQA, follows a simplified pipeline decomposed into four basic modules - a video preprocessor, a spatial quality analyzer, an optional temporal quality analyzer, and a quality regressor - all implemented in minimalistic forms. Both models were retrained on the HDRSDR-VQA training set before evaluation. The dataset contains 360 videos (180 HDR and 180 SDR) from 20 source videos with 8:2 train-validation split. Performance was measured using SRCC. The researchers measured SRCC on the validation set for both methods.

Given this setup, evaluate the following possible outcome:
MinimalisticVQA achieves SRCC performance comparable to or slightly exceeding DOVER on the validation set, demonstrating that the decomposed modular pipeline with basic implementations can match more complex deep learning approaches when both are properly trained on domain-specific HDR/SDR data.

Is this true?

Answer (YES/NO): NO